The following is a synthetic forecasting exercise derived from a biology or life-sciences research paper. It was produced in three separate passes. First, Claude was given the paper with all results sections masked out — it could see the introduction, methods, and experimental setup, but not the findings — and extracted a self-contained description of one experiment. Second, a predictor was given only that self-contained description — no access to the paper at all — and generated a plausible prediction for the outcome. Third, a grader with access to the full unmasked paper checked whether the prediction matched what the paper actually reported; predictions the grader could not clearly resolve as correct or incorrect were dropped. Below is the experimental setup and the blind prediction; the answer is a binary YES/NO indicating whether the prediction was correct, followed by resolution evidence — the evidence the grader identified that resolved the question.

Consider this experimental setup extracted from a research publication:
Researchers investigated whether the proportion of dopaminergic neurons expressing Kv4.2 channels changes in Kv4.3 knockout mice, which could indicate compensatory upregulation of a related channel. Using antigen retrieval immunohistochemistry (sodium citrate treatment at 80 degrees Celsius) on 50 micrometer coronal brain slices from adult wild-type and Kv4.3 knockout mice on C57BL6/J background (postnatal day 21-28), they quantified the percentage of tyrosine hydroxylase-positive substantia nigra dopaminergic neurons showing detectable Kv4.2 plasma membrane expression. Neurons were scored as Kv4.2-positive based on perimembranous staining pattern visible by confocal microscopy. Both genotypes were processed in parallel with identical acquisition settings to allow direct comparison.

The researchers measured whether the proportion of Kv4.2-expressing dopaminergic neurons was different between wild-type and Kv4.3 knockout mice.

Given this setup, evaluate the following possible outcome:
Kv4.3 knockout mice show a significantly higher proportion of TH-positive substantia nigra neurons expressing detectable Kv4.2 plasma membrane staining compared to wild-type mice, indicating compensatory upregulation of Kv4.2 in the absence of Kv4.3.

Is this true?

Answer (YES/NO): NO